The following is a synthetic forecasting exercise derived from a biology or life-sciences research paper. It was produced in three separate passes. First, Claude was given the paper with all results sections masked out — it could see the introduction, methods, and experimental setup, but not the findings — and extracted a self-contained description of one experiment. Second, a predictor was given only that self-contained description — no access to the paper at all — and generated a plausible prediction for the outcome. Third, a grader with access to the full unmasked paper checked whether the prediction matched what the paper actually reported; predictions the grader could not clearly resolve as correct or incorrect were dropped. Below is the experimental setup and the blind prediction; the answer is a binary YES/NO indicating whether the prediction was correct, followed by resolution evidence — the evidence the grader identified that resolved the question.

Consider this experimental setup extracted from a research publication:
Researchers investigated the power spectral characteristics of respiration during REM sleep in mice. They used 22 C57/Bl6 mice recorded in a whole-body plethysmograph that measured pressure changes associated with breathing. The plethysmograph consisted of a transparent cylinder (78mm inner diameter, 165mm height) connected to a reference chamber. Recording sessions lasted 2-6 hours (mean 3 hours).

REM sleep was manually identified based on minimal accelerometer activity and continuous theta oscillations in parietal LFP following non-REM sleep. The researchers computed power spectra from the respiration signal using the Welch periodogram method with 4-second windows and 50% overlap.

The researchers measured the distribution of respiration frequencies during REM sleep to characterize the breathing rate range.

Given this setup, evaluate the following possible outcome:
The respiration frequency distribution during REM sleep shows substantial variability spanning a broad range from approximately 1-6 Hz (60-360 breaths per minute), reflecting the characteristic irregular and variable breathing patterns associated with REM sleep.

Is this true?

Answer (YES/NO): NO